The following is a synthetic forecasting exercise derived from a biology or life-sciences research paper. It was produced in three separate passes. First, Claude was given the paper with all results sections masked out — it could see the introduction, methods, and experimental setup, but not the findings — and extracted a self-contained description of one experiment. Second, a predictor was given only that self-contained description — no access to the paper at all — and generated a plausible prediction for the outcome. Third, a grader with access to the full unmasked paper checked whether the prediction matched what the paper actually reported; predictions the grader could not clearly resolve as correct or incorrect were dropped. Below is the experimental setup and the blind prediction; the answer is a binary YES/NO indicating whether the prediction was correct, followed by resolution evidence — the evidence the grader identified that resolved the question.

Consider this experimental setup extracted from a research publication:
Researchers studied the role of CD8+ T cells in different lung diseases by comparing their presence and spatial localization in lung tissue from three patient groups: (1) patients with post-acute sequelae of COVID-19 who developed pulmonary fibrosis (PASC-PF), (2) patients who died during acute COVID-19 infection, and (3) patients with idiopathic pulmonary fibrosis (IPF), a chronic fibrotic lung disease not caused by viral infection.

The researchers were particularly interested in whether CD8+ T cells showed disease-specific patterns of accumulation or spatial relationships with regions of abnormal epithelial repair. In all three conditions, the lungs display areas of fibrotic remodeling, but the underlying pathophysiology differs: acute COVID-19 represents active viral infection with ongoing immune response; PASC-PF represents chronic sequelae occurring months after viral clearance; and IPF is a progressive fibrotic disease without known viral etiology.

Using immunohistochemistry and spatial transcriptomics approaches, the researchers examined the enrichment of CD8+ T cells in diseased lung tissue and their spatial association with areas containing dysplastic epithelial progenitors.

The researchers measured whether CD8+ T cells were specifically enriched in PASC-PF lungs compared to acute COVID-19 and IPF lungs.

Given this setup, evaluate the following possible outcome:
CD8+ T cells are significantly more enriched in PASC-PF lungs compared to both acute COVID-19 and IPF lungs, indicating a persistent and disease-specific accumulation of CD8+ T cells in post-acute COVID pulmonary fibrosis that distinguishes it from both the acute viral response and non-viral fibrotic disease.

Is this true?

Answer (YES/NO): NO